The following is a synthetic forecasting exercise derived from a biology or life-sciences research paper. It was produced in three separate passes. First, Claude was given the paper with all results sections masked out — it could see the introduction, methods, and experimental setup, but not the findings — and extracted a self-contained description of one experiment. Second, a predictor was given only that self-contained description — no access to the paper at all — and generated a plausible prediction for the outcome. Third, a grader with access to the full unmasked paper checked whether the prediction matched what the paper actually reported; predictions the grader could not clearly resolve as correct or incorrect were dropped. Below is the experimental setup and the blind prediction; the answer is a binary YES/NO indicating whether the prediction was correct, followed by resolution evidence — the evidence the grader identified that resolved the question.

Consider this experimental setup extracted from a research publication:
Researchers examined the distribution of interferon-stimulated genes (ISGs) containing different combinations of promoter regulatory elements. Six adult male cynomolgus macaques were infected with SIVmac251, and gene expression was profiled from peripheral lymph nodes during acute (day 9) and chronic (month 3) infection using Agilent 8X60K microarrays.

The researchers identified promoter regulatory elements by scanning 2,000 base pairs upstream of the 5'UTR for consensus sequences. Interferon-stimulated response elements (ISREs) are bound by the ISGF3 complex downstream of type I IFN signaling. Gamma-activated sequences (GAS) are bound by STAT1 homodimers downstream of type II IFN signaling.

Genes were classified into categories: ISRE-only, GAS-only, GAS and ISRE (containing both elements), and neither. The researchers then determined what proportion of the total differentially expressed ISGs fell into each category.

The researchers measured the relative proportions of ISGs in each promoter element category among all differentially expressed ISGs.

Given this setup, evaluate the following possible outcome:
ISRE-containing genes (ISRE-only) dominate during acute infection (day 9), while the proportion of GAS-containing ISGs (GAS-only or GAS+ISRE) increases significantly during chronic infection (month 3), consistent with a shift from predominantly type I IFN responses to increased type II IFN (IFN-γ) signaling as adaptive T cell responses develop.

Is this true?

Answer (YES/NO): NO